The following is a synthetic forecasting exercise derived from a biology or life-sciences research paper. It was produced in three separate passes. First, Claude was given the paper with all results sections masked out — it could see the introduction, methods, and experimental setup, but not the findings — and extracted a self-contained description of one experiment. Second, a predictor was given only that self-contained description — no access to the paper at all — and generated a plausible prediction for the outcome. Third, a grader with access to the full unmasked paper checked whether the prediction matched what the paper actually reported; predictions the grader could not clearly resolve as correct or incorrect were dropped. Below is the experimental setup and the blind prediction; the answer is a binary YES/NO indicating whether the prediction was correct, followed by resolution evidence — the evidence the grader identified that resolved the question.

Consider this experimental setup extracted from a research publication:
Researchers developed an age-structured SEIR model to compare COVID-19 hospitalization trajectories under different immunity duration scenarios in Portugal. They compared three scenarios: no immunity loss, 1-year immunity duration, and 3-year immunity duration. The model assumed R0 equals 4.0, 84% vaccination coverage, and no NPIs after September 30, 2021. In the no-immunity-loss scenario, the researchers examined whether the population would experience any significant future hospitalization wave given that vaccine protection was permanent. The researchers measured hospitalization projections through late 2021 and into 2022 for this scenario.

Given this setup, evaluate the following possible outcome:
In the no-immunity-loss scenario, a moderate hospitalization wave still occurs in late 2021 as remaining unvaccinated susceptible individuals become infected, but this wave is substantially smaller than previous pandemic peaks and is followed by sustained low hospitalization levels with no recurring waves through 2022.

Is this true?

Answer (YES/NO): NO